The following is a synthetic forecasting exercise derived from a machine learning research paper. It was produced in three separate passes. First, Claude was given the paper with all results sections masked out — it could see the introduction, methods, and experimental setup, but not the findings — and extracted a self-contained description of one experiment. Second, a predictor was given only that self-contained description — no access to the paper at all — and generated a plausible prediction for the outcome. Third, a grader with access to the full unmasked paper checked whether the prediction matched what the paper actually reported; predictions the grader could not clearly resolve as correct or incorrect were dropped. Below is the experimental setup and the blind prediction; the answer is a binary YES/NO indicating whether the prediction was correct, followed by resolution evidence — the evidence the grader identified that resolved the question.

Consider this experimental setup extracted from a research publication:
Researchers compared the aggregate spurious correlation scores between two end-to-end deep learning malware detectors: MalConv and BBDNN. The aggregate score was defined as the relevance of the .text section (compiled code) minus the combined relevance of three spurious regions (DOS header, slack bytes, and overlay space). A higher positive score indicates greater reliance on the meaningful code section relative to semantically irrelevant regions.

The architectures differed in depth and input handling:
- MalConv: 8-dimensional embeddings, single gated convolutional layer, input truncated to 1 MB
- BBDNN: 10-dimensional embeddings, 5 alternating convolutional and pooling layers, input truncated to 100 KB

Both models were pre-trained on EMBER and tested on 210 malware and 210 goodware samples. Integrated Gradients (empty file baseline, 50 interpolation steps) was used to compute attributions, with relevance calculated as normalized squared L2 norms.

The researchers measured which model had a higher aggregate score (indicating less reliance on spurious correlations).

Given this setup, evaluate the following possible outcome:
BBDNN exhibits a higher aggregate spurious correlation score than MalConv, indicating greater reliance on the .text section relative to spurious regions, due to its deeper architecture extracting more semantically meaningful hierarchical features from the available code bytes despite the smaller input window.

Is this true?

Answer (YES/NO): NO